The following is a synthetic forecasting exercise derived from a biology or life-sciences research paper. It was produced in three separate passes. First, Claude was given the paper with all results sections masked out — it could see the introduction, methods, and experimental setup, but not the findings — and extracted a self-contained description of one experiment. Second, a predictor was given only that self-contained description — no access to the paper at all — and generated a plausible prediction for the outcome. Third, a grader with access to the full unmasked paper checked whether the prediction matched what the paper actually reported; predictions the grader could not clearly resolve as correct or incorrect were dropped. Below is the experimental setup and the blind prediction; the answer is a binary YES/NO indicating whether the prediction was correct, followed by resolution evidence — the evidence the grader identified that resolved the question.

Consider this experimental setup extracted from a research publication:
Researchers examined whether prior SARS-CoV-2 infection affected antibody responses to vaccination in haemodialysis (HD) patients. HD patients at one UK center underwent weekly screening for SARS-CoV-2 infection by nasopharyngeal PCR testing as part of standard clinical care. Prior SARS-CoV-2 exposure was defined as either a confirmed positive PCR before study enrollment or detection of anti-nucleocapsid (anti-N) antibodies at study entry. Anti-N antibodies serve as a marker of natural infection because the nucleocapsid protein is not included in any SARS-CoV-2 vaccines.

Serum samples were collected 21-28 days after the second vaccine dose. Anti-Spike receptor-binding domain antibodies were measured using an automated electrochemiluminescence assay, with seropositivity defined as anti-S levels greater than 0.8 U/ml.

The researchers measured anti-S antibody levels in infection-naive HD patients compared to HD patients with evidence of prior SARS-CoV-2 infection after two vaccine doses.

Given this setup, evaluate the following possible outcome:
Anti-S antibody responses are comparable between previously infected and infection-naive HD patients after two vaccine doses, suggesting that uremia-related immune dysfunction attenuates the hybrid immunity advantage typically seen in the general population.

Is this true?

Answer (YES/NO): NO